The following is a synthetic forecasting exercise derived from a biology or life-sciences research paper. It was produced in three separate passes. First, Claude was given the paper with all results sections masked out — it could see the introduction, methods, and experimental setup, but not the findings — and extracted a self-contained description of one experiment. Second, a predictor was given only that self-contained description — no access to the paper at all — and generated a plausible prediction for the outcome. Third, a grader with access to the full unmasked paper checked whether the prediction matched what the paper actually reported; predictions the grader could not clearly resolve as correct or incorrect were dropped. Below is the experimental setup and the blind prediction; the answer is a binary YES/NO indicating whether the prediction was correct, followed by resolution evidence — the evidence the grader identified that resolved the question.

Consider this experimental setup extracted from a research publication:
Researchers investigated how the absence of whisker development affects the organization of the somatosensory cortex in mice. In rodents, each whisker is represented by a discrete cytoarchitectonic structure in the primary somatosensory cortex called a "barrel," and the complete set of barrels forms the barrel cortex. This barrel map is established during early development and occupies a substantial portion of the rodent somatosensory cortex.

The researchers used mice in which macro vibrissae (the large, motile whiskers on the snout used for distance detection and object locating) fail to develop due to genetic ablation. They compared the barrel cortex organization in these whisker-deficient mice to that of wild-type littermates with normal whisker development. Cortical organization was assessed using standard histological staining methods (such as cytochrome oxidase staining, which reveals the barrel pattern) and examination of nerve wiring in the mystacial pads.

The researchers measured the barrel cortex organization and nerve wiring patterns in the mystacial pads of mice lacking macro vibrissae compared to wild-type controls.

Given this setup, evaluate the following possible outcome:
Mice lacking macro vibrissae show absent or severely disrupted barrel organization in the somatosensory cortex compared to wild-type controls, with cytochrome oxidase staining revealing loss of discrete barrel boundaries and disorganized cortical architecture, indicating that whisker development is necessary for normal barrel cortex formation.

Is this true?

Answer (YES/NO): YES